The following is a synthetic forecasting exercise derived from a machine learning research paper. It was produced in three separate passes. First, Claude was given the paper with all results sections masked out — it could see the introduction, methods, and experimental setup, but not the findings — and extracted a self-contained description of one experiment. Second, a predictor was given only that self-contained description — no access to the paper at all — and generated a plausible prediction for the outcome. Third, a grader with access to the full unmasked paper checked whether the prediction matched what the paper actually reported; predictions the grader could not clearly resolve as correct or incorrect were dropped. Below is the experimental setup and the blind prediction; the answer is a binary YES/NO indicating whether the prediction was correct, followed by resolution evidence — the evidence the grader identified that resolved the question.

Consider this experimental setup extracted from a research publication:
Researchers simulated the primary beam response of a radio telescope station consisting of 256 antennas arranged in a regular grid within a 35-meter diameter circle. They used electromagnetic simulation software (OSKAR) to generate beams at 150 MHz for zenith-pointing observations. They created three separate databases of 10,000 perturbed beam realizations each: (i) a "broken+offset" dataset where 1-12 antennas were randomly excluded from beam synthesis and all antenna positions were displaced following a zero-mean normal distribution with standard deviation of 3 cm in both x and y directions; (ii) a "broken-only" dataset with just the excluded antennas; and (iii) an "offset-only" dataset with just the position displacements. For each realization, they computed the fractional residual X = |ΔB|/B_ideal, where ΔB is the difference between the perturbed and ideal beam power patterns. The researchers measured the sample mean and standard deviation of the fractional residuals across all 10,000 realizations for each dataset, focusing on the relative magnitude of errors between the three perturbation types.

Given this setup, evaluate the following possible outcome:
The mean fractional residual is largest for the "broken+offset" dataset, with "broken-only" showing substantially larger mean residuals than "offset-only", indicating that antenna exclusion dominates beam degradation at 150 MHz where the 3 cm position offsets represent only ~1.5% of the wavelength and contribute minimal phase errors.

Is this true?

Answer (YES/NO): NO